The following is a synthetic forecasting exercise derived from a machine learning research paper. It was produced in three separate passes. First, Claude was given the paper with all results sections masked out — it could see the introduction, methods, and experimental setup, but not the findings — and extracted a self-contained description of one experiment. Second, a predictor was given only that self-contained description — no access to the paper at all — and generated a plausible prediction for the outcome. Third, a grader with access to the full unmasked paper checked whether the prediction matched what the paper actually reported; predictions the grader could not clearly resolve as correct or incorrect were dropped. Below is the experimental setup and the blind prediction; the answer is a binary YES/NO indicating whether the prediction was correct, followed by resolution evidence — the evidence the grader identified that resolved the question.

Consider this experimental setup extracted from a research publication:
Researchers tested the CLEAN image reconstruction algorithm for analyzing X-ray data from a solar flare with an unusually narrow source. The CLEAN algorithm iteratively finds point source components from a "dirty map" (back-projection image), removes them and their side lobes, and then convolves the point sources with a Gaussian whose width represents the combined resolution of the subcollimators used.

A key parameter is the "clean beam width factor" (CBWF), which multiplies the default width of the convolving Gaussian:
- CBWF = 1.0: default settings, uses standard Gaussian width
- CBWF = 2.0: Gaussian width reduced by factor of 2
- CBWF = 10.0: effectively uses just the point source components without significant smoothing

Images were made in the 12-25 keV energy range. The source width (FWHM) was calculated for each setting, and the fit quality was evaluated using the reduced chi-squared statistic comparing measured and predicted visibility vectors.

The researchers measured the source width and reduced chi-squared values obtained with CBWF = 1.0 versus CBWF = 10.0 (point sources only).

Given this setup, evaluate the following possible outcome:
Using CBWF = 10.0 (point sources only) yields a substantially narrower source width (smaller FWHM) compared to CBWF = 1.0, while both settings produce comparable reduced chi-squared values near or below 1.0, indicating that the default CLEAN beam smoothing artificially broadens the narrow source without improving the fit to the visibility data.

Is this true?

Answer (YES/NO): NO